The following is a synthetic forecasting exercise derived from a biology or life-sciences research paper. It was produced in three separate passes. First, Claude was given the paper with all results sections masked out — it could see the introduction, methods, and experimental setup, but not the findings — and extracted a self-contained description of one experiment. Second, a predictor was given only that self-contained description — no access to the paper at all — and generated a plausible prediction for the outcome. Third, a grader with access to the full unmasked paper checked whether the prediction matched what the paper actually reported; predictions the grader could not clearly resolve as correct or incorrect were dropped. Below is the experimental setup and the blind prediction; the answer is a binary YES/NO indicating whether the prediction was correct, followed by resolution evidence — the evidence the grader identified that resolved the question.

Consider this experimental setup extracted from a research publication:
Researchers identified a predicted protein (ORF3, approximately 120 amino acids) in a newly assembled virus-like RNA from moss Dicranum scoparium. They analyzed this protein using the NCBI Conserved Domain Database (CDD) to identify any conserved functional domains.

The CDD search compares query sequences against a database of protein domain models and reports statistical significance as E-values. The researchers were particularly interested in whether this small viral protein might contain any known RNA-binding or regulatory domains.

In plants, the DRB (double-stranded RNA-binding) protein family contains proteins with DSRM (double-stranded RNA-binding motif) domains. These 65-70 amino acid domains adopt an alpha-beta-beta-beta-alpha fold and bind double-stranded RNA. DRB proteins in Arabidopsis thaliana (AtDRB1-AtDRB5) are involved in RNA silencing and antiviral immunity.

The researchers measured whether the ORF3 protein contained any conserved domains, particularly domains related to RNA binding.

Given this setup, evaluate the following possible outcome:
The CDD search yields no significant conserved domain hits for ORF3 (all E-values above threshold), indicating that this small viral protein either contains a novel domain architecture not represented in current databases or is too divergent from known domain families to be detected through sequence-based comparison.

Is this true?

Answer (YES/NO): NO